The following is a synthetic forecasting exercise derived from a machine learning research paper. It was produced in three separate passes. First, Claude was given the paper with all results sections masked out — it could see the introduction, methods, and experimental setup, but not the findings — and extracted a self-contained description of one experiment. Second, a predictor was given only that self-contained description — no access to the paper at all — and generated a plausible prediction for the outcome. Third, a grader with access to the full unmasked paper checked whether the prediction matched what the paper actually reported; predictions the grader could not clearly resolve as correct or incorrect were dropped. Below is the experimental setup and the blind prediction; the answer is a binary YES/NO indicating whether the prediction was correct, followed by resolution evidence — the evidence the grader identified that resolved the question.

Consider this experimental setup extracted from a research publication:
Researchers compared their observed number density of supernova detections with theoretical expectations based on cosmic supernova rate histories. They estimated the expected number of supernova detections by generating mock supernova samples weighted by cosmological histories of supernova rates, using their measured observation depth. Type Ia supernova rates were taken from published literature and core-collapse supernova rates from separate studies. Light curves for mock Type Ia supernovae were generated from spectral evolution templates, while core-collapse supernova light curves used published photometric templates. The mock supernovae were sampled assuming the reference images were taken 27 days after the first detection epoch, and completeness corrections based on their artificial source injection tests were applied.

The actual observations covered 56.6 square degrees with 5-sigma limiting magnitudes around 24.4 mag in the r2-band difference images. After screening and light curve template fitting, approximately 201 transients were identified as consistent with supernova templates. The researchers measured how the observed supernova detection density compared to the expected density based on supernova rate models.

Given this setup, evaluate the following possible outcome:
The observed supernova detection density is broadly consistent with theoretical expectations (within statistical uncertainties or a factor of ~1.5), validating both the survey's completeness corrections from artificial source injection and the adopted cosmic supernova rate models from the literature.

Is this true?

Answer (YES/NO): YES